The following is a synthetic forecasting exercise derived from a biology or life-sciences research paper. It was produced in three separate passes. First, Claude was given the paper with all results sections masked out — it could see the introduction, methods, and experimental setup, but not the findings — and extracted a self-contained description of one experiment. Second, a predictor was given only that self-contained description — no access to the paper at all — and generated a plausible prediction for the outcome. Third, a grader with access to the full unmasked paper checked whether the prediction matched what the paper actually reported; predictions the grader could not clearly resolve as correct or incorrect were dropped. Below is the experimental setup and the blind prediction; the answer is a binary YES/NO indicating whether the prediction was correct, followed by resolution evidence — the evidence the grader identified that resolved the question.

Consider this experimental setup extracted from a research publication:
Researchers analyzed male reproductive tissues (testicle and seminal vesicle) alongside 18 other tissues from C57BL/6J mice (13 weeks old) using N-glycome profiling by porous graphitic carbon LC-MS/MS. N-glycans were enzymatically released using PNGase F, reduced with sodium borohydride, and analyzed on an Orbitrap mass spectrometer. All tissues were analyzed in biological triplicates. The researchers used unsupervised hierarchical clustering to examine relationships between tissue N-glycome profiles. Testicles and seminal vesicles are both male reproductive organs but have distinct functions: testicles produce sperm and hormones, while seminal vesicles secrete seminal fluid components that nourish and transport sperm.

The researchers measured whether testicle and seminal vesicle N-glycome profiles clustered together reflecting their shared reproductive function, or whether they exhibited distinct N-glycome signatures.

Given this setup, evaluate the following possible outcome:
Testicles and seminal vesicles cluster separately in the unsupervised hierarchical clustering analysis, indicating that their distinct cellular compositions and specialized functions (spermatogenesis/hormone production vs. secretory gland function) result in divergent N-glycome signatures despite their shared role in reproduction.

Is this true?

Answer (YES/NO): YES